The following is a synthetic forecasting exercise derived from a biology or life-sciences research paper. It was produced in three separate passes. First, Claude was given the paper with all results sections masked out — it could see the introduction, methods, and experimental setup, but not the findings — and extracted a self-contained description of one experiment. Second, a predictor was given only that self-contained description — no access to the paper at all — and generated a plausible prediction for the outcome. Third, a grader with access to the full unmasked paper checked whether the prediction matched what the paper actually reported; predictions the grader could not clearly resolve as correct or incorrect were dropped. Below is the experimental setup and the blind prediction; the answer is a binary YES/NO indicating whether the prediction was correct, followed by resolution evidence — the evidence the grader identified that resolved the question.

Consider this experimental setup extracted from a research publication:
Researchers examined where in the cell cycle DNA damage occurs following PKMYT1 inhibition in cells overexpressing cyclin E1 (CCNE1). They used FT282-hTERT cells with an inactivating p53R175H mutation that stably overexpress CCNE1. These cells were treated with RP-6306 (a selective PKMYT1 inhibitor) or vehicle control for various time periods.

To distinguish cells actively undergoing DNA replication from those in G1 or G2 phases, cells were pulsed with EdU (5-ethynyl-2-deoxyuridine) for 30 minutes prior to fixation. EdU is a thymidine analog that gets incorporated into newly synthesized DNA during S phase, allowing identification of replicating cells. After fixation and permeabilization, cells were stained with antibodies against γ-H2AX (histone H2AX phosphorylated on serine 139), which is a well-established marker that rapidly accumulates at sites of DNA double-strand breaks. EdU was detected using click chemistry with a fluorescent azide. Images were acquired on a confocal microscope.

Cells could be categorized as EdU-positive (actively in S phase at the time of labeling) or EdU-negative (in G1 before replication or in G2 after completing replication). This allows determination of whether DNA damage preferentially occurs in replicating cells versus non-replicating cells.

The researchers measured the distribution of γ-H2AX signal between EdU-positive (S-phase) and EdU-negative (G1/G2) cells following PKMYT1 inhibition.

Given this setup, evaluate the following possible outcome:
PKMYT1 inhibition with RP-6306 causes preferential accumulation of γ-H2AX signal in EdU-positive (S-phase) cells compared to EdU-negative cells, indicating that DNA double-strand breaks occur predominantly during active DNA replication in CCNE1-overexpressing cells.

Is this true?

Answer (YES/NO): NO